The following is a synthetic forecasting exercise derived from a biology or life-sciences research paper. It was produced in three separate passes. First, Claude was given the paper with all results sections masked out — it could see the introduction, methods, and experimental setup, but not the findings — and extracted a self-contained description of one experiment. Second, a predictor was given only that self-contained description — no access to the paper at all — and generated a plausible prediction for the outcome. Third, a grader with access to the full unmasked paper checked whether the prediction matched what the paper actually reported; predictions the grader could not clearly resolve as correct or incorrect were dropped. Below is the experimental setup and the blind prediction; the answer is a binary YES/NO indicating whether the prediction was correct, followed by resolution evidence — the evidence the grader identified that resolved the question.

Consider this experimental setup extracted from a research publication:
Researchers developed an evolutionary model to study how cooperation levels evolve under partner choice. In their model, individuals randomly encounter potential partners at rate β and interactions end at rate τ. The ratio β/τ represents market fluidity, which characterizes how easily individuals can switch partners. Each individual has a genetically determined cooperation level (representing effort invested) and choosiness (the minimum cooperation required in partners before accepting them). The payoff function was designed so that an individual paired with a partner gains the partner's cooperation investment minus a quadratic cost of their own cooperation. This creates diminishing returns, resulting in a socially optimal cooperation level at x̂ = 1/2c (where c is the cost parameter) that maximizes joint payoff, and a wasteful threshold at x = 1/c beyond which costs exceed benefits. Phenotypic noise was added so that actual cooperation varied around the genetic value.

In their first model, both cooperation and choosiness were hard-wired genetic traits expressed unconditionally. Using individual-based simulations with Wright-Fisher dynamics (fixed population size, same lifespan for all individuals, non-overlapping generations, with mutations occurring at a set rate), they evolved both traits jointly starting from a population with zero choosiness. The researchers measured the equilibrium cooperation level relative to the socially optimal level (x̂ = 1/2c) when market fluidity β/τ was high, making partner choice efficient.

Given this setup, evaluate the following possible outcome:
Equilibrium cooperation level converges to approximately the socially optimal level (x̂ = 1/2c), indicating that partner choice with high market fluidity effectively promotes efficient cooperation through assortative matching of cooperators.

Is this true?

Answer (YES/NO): NO